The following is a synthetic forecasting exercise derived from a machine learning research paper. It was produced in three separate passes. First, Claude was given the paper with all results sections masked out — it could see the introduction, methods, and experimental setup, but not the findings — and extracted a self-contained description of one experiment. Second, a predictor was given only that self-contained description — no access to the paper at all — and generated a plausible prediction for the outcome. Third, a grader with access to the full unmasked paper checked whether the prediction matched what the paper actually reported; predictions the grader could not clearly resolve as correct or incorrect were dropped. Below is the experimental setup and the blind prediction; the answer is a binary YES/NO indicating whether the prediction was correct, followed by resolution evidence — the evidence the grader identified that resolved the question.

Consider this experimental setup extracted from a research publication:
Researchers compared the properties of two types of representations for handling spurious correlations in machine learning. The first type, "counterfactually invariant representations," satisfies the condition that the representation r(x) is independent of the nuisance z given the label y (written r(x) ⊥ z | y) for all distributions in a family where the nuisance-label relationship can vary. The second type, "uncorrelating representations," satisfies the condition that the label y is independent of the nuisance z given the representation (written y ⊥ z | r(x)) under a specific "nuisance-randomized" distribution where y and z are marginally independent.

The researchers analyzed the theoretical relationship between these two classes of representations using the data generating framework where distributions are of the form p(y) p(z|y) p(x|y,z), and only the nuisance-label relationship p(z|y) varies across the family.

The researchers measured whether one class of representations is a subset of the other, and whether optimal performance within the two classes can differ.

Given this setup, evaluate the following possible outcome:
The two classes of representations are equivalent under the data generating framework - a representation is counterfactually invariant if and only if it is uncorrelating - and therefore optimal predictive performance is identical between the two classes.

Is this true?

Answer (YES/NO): NO